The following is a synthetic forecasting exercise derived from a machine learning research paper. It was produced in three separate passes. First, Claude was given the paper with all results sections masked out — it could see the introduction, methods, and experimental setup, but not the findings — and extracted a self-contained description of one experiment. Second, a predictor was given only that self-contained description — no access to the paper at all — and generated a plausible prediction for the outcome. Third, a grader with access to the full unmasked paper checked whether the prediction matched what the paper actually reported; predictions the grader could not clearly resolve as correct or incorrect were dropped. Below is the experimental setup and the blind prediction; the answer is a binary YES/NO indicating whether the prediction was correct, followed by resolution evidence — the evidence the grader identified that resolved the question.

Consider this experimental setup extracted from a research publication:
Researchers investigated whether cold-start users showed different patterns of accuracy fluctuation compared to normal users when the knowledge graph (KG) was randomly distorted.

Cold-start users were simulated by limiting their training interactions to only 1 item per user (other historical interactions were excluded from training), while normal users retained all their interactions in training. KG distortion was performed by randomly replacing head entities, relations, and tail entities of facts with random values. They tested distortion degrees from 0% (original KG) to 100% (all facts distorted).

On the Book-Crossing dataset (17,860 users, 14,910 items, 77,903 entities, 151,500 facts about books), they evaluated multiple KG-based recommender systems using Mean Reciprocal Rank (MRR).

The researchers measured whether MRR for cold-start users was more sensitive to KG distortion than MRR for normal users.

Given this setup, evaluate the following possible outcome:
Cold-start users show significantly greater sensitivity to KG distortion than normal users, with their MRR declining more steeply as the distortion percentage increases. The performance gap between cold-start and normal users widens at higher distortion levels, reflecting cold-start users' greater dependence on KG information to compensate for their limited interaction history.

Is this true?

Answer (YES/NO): NO